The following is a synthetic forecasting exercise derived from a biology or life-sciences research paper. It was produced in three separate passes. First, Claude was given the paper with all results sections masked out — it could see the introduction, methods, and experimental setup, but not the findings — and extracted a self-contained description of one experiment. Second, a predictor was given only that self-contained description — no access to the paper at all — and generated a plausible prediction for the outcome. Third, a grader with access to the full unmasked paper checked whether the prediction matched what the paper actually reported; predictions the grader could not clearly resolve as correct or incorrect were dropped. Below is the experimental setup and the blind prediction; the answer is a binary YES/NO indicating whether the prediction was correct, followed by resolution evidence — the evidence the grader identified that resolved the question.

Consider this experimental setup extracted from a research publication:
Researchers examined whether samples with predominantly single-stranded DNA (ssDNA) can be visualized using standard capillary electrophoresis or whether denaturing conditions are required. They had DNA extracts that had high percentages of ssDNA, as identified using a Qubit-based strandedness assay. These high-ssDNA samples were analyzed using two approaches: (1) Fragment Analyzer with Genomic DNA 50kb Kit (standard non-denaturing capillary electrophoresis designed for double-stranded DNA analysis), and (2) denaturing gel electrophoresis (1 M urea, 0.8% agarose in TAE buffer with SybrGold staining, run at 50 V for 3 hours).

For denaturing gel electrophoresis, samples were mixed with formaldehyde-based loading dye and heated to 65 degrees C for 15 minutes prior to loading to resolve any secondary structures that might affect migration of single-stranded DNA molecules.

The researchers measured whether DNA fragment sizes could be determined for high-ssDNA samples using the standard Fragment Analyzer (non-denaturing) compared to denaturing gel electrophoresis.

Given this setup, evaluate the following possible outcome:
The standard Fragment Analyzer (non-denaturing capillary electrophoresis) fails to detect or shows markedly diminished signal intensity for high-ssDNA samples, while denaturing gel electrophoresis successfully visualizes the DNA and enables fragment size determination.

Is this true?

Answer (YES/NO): NO